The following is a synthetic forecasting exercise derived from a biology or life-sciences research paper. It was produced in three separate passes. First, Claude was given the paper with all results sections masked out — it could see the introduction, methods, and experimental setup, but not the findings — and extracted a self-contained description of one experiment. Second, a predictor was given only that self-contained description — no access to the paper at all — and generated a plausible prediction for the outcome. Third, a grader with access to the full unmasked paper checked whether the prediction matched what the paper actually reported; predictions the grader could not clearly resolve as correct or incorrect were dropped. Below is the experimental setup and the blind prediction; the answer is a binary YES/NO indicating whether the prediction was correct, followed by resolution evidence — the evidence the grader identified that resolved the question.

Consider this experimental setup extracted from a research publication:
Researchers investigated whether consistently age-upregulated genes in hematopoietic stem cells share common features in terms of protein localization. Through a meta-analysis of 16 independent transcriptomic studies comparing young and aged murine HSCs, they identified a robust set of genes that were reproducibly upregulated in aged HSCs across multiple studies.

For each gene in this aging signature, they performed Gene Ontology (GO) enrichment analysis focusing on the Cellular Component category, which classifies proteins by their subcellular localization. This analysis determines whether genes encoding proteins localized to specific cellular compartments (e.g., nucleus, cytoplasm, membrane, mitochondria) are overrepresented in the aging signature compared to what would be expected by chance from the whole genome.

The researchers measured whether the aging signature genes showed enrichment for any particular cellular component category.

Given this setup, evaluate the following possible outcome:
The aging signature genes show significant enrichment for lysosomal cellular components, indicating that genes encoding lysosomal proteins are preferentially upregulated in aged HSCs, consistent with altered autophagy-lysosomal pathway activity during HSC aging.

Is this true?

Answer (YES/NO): NO